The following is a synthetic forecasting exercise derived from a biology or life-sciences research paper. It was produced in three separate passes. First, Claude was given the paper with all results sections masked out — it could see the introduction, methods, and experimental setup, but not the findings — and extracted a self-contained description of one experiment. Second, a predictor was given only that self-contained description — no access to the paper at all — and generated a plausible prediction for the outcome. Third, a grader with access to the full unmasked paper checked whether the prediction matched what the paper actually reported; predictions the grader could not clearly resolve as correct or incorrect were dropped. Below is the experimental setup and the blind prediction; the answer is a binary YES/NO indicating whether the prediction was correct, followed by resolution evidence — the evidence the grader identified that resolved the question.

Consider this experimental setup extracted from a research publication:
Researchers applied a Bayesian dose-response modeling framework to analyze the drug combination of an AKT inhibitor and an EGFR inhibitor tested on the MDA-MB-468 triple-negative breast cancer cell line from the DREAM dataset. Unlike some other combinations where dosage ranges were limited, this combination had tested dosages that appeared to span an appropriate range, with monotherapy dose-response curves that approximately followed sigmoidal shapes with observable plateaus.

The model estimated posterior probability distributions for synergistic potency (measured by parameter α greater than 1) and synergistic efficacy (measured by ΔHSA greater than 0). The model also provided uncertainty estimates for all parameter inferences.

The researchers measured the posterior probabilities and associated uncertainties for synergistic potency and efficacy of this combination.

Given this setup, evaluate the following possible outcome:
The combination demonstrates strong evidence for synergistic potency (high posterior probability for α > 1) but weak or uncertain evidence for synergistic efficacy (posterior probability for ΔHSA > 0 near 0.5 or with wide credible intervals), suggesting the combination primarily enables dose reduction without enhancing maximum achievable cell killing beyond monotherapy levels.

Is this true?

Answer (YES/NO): NO